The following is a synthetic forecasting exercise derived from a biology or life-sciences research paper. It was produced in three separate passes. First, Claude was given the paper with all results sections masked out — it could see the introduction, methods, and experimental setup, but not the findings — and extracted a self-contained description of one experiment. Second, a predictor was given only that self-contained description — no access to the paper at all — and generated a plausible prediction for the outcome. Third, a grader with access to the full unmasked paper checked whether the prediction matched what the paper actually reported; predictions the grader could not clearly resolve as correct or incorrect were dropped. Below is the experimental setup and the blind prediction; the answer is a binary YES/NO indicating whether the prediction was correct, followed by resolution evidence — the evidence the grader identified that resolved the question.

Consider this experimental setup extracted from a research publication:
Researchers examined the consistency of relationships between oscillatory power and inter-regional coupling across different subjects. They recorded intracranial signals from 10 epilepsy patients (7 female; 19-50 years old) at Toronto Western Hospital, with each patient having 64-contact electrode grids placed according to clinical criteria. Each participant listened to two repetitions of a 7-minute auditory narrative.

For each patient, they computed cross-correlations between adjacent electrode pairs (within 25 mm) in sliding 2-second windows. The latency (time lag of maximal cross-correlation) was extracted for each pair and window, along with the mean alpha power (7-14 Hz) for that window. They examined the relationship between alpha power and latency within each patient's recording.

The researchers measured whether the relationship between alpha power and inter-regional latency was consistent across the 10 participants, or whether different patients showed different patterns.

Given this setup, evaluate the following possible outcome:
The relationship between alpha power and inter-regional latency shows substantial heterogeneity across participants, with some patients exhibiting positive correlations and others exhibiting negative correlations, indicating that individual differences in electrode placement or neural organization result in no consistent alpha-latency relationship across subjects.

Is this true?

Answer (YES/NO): NO